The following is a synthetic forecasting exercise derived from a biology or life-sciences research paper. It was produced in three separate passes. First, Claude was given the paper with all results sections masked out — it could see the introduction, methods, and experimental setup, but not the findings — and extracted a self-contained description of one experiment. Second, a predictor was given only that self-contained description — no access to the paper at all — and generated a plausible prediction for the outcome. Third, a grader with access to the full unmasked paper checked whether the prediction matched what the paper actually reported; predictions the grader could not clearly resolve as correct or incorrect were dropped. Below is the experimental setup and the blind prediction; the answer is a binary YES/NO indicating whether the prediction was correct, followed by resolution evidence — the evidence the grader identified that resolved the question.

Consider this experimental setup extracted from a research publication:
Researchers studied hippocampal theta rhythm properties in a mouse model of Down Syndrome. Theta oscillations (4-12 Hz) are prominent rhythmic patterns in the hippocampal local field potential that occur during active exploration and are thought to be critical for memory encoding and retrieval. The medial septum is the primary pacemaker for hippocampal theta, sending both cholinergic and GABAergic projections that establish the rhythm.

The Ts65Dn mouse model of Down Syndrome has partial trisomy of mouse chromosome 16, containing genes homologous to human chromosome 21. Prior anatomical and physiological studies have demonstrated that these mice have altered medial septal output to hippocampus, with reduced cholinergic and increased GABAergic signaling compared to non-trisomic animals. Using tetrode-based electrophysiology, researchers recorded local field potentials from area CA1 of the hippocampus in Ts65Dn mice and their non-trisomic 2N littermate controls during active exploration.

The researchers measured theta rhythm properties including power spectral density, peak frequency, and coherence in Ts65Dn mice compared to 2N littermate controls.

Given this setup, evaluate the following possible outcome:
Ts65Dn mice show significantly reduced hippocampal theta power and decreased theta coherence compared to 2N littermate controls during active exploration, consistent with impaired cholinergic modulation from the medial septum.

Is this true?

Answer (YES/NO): NO